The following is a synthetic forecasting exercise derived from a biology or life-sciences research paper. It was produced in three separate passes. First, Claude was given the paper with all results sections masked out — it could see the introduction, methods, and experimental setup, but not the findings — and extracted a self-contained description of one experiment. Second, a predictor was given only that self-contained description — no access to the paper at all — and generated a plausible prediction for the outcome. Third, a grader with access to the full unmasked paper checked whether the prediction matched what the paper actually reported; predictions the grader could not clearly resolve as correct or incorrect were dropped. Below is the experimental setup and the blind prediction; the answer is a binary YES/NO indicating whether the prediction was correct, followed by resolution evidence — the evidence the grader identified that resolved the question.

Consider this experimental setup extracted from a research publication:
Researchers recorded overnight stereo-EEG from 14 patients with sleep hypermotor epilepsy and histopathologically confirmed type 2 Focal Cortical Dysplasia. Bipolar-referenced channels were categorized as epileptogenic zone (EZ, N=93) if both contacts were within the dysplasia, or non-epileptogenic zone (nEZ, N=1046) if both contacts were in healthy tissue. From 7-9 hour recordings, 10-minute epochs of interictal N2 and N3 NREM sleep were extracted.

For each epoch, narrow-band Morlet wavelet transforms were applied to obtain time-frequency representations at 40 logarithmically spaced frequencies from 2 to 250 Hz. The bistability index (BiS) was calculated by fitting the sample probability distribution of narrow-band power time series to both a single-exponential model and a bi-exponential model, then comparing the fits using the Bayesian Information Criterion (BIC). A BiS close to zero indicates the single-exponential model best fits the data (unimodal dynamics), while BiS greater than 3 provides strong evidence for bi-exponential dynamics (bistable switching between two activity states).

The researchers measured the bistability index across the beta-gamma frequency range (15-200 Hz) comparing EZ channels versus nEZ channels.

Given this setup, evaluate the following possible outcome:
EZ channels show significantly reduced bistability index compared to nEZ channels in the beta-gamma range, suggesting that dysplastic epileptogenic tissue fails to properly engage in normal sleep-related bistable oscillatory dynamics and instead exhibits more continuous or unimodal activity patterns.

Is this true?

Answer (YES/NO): NO